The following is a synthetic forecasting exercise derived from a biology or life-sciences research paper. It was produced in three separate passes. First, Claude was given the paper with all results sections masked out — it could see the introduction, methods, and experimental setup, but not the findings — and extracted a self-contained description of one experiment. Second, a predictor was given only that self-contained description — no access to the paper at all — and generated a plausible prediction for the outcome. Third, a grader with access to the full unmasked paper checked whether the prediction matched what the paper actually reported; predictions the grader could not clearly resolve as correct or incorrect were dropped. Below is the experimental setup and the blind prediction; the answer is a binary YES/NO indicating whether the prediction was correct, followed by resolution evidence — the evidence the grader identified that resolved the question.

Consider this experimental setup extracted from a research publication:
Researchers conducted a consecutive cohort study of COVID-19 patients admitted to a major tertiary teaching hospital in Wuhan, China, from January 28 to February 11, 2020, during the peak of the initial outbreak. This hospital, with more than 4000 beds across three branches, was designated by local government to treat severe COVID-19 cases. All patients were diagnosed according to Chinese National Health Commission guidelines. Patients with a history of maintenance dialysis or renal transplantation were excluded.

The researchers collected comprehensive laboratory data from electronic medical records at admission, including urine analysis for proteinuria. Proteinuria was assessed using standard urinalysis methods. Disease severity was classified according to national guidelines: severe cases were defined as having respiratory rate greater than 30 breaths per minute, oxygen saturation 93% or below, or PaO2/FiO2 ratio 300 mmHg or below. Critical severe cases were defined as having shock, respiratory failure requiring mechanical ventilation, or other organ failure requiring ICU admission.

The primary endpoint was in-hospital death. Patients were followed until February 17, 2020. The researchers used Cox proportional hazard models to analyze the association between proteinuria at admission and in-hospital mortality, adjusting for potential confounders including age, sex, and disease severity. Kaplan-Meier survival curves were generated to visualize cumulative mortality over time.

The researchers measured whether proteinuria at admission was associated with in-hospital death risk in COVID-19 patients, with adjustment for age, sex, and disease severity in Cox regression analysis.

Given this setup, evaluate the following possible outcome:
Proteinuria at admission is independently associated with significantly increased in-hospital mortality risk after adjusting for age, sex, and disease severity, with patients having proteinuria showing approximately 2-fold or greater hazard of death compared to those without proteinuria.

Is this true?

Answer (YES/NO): NO